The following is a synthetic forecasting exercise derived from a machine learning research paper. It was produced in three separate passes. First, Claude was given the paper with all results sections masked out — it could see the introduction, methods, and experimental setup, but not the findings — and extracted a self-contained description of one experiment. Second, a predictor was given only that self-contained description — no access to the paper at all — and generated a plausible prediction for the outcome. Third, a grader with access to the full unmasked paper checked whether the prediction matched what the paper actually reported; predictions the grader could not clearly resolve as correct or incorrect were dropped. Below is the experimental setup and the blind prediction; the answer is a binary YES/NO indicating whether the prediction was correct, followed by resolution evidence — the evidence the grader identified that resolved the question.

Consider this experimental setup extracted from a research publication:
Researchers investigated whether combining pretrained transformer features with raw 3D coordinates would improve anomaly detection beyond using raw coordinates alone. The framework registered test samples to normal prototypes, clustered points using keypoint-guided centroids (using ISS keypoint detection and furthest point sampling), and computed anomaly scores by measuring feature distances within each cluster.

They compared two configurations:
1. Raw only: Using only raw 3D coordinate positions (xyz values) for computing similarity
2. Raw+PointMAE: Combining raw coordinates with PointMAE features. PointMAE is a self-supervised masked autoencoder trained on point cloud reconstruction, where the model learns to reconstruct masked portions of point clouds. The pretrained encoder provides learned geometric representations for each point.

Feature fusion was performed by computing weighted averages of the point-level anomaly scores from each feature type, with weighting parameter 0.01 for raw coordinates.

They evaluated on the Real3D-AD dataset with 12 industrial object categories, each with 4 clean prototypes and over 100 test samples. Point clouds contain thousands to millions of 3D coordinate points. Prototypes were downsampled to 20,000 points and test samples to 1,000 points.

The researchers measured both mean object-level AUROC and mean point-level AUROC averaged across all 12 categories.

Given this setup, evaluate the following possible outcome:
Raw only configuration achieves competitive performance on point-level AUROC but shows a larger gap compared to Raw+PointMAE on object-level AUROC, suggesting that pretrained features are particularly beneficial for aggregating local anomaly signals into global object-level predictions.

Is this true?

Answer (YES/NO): NO